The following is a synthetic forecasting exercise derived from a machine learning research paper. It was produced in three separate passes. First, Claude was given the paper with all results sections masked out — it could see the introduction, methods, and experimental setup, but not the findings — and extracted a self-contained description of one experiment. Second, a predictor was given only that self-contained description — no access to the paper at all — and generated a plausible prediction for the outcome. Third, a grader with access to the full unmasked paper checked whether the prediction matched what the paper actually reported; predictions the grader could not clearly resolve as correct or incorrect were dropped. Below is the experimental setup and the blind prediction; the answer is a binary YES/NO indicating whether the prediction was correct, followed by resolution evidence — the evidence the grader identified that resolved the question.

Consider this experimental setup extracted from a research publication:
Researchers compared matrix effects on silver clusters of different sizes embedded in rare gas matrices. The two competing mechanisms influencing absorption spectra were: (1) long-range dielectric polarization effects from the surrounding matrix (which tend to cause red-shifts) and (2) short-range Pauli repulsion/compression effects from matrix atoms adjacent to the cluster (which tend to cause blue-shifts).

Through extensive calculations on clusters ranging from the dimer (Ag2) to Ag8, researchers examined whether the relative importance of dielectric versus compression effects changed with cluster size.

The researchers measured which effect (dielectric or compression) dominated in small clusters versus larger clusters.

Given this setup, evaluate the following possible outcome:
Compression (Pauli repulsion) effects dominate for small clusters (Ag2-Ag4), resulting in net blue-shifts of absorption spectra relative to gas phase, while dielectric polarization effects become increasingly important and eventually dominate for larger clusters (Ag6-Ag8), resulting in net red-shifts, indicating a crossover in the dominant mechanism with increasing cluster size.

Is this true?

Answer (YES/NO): NO